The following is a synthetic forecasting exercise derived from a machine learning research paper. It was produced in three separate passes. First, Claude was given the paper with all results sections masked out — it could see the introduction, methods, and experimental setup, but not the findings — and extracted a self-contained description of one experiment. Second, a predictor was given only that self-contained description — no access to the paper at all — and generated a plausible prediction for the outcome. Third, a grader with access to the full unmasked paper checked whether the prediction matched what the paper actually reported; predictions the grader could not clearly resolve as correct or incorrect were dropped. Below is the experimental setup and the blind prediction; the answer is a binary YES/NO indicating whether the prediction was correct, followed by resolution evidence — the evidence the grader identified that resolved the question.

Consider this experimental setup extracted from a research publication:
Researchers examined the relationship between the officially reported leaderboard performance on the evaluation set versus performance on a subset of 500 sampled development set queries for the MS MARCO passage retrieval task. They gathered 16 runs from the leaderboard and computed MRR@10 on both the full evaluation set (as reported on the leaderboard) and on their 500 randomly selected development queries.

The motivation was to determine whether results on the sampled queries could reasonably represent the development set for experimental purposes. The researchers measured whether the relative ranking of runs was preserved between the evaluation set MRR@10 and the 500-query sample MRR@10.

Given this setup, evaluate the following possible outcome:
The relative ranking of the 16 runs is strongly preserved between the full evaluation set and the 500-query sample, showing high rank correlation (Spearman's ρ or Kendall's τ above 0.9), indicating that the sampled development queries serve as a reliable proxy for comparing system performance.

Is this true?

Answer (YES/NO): YES